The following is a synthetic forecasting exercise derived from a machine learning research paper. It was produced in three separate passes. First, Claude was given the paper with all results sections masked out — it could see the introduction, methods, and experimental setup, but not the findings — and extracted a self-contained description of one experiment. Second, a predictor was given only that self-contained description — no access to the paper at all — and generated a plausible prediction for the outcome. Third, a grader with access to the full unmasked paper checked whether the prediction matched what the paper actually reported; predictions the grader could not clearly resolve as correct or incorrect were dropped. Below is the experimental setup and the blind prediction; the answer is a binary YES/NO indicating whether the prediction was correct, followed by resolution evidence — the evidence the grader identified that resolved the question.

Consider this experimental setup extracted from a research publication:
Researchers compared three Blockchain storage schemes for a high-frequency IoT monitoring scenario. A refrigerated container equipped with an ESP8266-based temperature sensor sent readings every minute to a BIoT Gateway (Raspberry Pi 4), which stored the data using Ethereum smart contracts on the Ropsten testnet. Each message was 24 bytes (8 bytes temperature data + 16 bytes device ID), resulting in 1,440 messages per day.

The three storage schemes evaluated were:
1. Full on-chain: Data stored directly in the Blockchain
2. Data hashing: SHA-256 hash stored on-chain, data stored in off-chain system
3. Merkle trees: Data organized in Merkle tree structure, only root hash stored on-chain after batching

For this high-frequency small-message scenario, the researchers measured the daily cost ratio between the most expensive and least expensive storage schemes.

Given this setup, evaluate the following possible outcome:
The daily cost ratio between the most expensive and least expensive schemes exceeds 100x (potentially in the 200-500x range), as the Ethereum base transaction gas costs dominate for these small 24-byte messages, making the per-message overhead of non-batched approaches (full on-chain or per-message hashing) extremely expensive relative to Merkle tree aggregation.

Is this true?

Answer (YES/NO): NO